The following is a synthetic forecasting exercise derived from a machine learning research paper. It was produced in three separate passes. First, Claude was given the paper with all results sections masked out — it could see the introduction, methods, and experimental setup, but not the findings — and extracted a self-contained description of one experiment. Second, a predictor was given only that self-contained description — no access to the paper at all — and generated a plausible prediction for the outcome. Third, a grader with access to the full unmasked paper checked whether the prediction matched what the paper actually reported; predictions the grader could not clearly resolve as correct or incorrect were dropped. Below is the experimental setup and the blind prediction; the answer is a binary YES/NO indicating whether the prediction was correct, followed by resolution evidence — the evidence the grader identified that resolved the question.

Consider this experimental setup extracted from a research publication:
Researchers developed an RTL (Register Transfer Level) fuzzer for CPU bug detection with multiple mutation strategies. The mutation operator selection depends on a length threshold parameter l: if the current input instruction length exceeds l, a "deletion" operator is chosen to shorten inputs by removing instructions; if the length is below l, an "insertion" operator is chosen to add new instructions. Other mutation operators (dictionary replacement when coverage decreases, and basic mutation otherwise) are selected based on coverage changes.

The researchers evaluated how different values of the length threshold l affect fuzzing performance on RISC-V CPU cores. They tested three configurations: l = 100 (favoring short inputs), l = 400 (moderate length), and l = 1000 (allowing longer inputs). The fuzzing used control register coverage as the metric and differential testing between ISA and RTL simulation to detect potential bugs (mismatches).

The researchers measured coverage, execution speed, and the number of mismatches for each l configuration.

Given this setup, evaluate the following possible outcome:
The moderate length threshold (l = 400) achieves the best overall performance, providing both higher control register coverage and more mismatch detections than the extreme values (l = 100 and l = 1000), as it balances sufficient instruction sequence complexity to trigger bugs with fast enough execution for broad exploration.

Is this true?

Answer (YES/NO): YES